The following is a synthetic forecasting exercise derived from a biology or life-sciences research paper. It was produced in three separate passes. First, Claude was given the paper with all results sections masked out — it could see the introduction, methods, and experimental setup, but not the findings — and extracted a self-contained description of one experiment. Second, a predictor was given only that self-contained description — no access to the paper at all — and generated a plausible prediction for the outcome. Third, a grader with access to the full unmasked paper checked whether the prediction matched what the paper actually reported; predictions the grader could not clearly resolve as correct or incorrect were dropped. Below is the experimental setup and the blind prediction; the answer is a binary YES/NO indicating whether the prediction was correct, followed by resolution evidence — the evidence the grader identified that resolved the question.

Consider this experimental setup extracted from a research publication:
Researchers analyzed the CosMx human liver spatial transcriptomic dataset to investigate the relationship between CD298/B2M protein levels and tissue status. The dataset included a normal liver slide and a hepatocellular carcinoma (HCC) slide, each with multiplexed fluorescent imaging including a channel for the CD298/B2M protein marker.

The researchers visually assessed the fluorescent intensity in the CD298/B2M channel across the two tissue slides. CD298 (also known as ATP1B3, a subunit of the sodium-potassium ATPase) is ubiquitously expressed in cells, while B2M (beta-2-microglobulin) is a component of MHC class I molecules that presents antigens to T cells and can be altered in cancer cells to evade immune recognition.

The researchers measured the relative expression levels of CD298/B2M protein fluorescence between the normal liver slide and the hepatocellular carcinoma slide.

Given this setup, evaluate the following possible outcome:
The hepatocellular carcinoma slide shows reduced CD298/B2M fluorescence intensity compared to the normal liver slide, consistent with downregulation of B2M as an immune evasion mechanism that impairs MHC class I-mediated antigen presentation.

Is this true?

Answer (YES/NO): NO